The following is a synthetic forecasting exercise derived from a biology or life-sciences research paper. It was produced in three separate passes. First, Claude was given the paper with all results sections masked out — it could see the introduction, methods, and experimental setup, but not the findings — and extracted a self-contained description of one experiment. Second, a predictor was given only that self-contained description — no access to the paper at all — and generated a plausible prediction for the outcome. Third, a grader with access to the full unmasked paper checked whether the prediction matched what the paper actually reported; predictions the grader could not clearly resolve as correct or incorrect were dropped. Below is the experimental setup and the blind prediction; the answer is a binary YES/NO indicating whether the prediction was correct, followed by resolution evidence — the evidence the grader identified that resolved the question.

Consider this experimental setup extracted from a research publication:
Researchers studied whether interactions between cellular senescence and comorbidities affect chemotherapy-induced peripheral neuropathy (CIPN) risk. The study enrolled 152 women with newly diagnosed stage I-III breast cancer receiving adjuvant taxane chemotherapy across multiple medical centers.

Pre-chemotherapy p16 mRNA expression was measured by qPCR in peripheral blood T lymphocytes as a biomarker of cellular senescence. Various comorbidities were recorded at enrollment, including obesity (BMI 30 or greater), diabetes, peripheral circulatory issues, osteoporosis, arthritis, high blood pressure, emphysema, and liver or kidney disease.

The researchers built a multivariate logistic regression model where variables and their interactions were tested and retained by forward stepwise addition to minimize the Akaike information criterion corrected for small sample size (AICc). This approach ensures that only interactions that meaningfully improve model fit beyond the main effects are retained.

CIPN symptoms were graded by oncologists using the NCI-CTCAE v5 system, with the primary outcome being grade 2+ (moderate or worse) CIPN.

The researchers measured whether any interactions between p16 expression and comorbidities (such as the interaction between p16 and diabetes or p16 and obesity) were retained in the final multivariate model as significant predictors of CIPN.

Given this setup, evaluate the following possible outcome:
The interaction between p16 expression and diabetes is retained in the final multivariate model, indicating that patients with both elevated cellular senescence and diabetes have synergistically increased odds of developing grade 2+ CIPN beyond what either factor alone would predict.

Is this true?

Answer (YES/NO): NO